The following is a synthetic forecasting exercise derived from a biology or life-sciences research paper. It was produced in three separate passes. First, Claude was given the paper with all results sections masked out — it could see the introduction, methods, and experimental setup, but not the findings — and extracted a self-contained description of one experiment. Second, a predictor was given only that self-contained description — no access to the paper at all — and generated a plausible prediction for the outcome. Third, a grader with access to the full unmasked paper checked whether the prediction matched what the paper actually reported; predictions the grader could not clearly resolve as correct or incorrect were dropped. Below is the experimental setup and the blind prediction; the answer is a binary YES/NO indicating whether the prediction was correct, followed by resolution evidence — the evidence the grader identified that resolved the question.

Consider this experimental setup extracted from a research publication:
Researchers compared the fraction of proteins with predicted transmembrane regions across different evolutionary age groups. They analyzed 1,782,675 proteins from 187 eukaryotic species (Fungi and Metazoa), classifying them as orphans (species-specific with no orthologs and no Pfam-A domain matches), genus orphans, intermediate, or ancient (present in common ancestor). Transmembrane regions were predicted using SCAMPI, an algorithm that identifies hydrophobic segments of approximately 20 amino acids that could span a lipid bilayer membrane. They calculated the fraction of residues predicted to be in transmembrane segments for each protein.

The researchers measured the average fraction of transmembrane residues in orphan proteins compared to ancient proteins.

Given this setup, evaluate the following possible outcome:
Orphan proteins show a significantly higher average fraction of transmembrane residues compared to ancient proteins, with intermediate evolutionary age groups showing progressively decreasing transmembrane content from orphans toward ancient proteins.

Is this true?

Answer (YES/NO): NO